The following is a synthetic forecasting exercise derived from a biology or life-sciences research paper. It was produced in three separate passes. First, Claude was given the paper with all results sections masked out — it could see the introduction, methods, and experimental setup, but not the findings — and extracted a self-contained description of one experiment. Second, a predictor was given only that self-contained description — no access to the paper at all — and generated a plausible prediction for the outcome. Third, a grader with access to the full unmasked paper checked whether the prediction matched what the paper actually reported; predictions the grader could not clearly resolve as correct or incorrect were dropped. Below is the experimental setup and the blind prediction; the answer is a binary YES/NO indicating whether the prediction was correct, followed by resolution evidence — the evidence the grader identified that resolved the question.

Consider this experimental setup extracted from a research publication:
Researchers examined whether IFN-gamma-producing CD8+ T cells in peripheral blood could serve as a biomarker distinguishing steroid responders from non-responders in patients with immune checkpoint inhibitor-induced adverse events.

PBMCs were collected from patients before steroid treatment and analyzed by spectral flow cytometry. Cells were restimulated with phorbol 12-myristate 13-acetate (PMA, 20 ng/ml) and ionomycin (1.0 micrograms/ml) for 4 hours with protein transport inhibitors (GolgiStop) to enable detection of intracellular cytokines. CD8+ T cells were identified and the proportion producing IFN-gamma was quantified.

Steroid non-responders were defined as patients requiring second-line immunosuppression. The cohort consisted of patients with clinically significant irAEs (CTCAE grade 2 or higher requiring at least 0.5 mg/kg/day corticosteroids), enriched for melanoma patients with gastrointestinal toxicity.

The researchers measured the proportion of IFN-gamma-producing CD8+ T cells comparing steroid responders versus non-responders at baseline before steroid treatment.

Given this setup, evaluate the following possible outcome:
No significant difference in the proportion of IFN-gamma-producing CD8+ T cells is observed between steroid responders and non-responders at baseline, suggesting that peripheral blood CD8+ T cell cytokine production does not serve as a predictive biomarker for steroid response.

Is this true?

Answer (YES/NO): NO